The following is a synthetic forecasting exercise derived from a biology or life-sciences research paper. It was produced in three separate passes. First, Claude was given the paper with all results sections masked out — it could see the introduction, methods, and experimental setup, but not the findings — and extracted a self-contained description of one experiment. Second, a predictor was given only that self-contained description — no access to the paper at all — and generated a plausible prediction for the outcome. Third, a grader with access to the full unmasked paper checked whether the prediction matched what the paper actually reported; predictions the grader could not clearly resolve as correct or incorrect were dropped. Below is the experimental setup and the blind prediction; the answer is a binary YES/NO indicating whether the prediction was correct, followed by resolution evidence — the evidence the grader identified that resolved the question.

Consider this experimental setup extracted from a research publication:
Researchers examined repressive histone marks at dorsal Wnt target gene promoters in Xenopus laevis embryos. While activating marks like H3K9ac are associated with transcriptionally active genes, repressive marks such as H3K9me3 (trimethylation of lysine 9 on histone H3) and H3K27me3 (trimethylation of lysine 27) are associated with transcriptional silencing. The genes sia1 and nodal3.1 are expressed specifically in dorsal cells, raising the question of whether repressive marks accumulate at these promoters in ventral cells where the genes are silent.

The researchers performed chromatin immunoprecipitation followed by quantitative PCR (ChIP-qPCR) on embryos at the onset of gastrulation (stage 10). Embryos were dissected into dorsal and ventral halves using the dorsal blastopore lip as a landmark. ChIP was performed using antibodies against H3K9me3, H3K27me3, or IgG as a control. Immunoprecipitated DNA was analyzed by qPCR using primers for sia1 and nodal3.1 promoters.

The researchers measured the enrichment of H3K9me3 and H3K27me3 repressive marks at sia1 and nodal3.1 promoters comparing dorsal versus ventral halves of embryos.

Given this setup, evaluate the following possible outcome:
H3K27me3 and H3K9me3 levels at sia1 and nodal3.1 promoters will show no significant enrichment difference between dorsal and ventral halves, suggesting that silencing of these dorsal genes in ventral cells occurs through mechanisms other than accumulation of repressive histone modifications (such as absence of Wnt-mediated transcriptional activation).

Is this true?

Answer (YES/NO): YES